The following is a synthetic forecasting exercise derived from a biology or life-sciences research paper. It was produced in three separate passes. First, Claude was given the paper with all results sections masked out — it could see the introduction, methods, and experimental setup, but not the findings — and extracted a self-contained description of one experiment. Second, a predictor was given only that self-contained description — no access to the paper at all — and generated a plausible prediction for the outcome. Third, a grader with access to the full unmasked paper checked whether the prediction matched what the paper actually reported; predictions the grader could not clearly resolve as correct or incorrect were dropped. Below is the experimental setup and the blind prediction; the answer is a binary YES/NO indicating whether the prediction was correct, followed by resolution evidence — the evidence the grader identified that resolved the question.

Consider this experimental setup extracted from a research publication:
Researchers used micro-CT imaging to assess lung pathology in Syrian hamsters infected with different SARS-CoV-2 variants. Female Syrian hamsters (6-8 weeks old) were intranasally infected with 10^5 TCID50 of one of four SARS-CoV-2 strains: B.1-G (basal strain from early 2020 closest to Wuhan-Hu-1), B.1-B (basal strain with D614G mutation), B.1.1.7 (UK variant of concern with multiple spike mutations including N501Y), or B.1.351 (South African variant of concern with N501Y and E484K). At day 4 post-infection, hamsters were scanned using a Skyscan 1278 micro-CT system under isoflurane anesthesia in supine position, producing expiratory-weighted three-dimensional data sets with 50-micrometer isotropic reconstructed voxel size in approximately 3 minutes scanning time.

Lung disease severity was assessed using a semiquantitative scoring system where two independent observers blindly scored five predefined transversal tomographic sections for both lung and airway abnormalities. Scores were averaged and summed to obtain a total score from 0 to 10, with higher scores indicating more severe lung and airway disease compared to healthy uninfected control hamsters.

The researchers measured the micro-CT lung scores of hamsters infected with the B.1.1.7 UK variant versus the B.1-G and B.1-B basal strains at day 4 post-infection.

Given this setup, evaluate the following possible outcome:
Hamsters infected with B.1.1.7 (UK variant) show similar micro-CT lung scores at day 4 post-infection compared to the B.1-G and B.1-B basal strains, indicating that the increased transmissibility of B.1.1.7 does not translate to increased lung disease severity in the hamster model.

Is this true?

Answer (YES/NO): YES